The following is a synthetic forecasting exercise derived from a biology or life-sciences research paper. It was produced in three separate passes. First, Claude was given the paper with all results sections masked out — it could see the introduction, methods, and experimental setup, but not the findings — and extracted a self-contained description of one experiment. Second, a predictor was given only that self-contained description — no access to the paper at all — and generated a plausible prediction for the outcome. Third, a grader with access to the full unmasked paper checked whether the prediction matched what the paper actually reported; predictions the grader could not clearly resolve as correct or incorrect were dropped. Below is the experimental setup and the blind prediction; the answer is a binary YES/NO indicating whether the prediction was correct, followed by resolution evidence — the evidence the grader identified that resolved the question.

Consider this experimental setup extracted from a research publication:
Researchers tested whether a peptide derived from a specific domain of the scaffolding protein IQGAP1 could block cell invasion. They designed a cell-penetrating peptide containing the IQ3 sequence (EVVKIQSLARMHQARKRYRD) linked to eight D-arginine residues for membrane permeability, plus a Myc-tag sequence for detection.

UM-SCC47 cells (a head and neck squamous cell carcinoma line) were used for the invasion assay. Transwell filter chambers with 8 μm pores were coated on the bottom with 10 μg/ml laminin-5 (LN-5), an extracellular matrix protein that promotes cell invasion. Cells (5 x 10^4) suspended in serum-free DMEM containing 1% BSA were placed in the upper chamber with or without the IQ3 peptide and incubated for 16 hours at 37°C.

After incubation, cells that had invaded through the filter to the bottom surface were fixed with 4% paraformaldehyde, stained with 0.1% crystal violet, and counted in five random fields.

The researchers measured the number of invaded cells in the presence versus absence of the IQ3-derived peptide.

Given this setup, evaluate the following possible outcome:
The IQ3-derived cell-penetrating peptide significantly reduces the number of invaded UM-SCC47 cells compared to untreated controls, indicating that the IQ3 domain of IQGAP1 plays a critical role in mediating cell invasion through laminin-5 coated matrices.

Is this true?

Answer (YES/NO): YES